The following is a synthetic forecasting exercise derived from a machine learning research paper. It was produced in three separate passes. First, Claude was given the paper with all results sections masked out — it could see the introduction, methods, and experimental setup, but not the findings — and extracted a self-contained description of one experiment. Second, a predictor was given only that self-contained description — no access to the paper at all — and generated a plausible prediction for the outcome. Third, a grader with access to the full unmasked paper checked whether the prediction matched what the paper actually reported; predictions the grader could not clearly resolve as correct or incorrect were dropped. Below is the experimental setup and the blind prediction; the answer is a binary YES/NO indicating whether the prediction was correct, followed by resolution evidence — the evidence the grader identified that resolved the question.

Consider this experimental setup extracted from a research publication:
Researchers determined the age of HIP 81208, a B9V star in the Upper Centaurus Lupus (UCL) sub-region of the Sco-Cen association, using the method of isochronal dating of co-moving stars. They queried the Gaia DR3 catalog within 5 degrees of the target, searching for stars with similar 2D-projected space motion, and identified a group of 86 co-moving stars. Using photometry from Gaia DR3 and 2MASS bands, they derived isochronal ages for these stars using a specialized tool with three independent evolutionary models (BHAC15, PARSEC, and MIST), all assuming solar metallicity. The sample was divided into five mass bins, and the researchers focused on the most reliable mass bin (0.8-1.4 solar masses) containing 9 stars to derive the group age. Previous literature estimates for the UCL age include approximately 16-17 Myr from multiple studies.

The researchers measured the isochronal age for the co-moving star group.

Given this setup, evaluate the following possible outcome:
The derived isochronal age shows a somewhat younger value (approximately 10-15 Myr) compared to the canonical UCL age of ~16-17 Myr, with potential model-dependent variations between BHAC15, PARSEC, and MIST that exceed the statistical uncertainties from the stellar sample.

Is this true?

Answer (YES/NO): NO